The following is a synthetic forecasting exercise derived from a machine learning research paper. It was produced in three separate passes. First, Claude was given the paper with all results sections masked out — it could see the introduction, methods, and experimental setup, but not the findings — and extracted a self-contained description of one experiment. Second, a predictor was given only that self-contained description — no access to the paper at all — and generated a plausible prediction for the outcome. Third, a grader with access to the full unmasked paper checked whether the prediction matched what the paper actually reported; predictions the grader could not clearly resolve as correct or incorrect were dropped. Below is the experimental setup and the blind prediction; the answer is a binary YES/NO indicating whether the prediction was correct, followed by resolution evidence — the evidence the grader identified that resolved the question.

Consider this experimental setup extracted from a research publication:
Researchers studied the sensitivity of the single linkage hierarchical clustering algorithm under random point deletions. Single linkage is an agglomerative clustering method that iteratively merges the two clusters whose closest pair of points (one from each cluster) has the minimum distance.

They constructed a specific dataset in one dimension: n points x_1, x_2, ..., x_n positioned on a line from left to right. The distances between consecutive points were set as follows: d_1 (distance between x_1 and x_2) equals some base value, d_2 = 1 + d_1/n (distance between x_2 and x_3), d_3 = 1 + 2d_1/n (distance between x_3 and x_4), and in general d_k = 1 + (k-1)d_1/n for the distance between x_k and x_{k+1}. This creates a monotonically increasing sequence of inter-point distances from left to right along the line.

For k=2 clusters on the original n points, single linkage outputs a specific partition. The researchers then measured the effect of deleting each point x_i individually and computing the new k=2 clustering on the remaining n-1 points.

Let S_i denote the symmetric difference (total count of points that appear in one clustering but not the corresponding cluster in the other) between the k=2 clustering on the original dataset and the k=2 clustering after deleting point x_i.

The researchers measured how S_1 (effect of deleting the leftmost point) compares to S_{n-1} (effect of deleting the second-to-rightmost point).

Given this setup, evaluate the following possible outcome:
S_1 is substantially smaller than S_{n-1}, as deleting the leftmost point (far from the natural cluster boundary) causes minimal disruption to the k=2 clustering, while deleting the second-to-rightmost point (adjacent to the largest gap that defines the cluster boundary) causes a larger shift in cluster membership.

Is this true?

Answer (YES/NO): NO